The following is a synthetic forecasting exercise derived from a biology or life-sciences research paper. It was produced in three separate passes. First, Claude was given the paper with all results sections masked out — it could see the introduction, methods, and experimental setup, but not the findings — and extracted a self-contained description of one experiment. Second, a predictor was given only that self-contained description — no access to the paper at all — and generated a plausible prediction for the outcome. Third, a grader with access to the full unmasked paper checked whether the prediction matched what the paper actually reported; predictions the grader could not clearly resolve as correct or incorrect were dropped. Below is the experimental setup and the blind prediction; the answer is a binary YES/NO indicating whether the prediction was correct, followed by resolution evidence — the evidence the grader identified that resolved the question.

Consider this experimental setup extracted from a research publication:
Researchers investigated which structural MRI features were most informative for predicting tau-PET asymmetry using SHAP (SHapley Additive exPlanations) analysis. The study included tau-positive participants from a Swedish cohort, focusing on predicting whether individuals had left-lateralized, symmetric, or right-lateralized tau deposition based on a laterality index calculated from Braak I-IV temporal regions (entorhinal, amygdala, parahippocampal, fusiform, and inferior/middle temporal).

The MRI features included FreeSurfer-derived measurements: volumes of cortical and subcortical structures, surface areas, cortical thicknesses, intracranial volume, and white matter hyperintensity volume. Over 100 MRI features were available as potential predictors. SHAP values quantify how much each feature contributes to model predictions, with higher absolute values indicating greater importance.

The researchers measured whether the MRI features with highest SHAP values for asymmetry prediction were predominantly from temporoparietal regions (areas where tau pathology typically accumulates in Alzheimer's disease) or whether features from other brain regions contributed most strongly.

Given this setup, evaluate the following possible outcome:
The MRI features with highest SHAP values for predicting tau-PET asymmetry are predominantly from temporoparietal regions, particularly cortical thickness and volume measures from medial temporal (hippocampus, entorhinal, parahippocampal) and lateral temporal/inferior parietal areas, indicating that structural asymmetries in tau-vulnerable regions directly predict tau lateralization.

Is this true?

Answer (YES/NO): NO